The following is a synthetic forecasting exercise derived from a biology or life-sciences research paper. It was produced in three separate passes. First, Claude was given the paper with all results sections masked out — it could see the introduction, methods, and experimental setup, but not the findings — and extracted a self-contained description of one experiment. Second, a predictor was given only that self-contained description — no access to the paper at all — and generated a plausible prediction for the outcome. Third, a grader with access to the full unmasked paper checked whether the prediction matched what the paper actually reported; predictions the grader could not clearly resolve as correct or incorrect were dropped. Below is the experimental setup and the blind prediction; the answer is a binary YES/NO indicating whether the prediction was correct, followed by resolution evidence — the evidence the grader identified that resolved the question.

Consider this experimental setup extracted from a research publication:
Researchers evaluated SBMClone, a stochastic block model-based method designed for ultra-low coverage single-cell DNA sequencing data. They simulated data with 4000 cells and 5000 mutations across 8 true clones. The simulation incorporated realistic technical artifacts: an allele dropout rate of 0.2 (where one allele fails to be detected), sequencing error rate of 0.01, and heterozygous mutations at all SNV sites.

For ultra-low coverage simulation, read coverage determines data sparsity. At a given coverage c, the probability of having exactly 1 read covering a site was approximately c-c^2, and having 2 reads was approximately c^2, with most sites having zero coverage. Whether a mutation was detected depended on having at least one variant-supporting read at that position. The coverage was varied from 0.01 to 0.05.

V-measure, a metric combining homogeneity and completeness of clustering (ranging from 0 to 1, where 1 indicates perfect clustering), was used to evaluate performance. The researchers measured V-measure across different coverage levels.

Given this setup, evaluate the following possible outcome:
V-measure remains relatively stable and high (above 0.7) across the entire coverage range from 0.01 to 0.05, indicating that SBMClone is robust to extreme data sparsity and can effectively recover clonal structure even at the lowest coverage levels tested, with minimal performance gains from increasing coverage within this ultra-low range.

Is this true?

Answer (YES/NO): NO